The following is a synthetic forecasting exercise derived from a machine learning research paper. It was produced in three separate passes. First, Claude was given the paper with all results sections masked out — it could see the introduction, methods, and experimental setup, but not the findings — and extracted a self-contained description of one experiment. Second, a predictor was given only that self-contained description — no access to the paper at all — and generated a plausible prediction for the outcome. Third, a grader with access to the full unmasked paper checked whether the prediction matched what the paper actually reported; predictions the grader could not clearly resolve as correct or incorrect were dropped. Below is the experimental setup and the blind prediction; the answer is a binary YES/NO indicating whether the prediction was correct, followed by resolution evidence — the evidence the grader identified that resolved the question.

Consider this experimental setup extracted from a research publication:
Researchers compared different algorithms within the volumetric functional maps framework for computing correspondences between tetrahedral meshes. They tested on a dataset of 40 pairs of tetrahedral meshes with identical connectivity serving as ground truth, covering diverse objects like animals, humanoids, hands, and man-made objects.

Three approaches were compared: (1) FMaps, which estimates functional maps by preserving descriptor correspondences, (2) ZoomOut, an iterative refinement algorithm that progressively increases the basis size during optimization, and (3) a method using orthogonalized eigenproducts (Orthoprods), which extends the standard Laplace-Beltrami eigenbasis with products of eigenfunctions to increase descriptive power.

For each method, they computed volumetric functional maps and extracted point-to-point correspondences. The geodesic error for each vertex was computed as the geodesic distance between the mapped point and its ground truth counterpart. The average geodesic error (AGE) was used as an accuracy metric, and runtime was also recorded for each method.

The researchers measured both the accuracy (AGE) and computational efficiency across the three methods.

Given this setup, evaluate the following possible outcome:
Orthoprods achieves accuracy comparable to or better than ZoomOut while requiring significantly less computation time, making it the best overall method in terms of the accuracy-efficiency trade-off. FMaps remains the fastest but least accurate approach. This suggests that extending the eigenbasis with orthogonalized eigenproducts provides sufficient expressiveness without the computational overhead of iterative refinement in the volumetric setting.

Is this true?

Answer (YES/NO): NO